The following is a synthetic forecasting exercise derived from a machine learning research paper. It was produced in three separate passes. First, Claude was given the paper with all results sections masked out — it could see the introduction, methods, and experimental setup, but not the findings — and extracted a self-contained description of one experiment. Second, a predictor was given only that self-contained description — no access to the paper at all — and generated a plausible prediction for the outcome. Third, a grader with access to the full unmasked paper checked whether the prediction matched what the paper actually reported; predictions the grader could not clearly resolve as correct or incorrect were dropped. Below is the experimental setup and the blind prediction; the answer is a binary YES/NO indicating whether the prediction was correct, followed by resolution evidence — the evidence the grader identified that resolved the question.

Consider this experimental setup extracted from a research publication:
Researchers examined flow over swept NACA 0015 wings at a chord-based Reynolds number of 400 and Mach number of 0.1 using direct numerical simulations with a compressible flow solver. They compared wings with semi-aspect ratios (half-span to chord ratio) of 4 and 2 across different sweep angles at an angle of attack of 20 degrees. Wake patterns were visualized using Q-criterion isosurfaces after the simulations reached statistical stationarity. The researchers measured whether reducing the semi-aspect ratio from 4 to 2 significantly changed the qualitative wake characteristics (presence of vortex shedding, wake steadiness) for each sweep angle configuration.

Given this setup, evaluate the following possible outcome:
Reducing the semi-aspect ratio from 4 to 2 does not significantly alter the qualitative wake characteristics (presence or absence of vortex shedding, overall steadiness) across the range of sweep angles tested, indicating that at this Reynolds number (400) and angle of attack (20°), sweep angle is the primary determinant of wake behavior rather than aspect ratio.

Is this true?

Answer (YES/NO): YES